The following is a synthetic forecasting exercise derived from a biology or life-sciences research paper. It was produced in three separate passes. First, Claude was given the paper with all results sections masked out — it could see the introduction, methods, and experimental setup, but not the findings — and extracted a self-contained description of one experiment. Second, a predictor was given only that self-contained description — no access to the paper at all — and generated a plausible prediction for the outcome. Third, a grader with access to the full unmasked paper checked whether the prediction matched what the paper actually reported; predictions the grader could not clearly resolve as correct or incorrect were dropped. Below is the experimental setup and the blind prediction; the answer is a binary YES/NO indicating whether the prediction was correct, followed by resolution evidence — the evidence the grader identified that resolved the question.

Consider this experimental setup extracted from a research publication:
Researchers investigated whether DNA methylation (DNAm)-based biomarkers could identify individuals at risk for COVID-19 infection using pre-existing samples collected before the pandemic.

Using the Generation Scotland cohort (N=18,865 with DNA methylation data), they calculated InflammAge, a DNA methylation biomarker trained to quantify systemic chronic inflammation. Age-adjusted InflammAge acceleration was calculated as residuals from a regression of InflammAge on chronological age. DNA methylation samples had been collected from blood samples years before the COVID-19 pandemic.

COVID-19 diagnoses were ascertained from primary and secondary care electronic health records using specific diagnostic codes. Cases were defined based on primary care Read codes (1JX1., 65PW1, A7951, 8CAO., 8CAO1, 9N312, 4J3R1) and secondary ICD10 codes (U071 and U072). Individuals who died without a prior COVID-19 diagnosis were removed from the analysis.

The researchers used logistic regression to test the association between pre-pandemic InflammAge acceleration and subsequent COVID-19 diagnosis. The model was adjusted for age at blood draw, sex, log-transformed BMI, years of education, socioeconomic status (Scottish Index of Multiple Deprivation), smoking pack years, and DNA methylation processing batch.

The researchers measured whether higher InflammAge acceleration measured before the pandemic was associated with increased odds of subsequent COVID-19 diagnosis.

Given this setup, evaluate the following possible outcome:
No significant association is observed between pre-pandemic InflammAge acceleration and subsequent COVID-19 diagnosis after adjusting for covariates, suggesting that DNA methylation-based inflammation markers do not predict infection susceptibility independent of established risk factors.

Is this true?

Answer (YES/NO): NO